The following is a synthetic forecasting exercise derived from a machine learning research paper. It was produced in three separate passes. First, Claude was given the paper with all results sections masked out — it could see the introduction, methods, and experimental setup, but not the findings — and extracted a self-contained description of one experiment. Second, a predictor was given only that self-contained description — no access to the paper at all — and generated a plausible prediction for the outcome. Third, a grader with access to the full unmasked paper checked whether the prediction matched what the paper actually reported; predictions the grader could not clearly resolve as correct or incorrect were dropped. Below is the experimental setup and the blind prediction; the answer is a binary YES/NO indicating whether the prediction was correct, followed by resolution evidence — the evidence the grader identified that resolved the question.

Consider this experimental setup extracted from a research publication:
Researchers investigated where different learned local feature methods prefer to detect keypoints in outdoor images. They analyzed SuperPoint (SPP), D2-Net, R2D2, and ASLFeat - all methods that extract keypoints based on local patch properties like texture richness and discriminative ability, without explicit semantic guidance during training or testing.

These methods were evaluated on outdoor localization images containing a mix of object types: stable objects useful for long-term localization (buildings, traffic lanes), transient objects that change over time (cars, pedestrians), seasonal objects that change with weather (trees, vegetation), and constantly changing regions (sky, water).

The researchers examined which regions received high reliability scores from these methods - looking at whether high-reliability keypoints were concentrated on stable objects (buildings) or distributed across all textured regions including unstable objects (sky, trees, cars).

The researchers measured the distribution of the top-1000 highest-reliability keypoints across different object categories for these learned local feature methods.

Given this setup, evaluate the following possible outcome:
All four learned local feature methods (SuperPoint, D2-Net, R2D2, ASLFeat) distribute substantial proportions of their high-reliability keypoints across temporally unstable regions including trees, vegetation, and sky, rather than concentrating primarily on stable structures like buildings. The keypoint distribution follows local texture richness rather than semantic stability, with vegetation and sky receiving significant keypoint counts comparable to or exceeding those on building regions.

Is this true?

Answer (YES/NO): YES